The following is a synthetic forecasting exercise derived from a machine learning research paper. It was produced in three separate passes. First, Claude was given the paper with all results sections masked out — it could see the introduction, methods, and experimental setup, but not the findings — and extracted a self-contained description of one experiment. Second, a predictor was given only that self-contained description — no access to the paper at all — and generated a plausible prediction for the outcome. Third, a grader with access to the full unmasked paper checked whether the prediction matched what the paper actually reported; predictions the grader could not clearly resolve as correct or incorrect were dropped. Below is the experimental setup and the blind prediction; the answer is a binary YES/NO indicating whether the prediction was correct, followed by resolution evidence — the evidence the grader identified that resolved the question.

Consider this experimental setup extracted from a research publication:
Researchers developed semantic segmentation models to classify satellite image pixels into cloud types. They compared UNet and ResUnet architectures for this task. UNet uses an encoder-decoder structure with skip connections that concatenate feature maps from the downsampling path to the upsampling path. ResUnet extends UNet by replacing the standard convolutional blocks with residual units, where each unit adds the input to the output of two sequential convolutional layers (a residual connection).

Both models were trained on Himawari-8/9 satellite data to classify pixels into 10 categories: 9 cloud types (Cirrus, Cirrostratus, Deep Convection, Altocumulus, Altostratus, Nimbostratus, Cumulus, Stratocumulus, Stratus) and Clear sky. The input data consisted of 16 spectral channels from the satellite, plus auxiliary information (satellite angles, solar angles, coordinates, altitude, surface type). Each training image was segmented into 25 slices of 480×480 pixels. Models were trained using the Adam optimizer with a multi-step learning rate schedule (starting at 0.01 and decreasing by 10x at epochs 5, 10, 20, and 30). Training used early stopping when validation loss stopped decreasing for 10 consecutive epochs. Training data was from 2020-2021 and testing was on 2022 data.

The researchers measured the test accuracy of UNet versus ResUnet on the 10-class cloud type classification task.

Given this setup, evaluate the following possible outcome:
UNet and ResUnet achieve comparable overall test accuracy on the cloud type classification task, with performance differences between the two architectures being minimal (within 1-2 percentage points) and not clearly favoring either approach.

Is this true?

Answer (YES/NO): NO